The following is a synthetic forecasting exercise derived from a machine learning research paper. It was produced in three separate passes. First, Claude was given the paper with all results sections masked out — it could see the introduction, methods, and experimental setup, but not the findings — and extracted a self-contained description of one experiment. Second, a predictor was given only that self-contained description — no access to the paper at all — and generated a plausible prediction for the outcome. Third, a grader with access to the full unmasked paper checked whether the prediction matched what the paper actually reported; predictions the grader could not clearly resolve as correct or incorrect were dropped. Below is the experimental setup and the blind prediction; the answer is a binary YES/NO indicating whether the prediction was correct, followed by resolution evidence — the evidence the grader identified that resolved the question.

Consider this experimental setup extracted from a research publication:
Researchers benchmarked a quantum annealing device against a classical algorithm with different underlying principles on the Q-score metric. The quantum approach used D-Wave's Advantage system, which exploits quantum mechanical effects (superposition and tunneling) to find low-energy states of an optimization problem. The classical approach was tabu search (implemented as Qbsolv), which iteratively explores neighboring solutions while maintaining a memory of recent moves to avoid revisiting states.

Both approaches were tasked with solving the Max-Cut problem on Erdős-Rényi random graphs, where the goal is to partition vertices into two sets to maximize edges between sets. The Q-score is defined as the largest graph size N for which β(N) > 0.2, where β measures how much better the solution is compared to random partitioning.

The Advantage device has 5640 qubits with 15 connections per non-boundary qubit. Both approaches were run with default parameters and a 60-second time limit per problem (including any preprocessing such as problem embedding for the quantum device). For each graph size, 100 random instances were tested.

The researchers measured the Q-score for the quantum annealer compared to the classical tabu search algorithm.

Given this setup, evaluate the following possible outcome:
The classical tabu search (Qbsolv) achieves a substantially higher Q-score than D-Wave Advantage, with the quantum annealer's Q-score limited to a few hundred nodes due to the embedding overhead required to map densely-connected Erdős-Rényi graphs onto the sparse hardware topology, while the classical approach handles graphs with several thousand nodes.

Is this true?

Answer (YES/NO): YES